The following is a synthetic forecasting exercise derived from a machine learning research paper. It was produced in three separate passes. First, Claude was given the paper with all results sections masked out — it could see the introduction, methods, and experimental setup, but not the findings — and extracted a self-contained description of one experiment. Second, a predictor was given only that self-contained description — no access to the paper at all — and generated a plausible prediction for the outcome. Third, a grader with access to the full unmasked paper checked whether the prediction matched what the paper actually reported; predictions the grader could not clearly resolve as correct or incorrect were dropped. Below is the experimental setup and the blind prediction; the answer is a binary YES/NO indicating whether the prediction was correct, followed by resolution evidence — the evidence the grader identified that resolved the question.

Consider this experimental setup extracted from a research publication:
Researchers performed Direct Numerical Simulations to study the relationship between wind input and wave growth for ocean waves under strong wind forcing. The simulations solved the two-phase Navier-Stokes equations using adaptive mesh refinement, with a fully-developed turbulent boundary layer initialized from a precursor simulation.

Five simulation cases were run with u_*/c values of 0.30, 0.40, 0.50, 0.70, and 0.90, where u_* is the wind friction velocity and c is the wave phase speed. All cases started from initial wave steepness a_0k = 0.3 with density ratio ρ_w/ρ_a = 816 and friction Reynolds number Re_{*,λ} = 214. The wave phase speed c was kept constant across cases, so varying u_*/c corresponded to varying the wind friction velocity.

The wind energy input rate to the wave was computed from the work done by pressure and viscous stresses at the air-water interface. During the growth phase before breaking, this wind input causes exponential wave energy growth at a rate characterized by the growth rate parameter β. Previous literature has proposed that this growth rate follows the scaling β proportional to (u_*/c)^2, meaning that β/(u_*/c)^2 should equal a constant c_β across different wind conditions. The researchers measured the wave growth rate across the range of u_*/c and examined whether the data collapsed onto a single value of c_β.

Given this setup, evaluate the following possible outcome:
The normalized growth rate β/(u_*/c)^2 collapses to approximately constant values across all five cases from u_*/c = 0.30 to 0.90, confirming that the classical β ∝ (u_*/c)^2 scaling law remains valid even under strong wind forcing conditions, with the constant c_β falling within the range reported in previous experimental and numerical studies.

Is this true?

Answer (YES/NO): NO